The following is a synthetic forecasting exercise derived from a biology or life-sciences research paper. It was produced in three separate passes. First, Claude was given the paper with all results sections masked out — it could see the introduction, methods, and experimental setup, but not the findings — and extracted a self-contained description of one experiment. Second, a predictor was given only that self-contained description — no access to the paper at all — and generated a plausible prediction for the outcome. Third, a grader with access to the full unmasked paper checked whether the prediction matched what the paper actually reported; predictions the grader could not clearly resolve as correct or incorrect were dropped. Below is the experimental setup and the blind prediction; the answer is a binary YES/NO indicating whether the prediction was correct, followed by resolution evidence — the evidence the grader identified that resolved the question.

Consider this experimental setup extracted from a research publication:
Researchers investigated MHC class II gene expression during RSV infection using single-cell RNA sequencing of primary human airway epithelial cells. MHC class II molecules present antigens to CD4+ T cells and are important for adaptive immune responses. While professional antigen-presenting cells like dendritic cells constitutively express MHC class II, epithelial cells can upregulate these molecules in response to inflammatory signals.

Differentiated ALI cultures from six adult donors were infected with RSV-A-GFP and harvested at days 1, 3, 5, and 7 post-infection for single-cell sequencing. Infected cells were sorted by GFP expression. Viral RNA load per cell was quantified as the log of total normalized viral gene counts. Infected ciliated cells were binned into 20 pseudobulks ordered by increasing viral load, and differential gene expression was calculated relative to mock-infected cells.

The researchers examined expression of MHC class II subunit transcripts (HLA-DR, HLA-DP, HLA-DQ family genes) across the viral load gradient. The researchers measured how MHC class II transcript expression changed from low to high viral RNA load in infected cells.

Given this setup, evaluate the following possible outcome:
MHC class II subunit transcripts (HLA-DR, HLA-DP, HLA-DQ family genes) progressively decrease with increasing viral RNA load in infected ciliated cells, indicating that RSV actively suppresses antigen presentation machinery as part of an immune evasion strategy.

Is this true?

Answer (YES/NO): YES